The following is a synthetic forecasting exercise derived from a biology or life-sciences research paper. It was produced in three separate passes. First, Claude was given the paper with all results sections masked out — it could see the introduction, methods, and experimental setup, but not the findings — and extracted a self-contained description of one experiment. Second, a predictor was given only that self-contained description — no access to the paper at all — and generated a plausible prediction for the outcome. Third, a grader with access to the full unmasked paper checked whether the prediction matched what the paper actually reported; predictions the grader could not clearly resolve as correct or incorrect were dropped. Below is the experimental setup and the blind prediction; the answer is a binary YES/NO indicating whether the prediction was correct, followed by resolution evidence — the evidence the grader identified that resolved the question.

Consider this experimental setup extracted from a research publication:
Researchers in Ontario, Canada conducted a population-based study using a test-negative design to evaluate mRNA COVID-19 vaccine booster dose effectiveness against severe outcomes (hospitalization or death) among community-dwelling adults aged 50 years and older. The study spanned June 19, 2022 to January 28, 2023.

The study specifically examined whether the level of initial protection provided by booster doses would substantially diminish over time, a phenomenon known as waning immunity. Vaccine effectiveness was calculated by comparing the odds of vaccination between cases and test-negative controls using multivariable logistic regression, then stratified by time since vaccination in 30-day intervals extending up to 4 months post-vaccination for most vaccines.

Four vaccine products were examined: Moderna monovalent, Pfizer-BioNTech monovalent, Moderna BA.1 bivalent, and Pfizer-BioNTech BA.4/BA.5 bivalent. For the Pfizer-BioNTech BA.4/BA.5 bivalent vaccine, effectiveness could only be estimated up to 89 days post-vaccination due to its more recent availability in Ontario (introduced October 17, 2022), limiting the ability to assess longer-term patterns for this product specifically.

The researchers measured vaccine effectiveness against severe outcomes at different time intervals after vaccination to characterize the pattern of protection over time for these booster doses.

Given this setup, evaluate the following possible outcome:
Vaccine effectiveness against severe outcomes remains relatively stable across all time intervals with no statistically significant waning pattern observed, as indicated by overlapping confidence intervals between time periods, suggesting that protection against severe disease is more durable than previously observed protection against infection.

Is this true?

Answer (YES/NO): YES